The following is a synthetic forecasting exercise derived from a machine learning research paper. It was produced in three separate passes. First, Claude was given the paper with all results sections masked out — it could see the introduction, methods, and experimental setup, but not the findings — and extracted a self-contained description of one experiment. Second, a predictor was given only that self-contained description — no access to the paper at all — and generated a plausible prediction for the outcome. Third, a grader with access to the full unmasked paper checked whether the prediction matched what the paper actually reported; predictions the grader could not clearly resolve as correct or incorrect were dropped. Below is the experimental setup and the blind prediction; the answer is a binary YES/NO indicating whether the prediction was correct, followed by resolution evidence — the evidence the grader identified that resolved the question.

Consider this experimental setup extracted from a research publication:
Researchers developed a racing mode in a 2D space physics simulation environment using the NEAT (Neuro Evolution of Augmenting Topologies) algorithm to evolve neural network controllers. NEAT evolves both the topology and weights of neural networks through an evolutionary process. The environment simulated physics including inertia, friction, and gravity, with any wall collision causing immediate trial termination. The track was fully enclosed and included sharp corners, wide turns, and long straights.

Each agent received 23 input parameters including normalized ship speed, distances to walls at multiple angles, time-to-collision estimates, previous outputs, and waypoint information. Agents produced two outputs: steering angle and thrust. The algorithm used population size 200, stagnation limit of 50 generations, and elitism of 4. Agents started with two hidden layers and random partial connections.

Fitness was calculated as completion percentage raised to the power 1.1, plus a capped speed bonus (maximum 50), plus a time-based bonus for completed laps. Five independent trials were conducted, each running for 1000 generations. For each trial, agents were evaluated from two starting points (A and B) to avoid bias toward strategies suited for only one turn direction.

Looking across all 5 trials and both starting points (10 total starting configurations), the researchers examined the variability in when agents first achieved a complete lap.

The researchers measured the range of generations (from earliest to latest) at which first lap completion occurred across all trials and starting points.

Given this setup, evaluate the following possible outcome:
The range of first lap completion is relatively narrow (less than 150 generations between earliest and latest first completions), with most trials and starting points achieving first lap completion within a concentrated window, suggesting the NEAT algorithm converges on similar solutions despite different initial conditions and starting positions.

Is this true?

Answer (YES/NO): NO